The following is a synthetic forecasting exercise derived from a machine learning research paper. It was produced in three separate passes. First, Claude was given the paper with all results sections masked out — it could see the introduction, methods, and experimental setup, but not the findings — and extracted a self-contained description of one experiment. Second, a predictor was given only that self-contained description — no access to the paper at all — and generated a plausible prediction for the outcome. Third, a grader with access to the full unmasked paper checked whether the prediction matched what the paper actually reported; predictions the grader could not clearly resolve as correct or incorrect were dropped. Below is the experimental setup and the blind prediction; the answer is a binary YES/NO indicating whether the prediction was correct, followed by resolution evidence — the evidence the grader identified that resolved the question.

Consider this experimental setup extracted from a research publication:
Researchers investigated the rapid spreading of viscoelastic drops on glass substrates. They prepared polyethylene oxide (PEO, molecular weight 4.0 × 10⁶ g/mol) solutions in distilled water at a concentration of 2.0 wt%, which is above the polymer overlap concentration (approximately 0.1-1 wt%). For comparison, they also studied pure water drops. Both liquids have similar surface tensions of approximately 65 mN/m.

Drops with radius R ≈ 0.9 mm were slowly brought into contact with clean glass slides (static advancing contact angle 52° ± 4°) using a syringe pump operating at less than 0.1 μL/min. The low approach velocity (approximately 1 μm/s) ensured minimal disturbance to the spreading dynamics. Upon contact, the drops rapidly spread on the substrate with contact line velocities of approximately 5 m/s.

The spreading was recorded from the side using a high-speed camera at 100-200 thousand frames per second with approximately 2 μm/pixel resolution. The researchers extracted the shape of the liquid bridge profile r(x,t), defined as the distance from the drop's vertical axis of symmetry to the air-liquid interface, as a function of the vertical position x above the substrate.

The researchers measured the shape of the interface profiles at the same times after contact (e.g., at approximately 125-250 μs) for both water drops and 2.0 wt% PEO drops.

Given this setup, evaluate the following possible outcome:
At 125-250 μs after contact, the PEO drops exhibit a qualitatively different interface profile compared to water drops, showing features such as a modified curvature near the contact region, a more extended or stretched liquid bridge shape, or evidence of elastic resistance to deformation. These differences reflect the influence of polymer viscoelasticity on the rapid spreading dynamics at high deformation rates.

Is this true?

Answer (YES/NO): YES